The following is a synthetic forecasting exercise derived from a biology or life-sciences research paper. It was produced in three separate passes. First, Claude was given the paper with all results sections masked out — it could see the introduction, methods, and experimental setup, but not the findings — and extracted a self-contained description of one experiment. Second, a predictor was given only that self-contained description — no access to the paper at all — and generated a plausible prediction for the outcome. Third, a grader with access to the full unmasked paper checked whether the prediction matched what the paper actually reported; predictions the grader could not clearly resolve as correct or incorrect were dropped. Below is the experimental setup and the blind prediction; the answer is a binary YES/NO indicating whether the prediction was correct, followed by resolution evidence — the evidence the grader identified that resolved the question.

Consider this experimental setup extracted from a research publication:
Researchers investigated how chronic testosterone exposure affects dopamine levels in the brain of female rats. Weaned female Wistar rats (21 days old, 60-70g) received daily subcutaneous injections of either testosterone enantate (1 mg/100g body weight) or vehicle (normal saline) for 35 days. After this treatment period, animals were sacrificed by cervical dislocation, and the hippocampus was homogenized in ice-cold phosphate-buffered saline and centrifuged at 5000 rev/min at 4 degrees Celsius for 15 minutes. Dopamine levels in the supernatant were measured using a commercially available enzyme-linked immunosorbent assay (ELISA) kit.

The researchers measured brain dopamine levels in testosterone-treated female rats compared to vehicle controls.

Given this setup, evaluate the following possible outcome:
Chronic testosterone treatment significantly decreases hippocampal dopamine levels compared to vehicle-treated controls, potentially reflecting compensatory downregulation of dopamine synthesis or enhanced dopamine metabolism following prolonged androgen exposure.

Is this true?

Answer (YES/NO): YES